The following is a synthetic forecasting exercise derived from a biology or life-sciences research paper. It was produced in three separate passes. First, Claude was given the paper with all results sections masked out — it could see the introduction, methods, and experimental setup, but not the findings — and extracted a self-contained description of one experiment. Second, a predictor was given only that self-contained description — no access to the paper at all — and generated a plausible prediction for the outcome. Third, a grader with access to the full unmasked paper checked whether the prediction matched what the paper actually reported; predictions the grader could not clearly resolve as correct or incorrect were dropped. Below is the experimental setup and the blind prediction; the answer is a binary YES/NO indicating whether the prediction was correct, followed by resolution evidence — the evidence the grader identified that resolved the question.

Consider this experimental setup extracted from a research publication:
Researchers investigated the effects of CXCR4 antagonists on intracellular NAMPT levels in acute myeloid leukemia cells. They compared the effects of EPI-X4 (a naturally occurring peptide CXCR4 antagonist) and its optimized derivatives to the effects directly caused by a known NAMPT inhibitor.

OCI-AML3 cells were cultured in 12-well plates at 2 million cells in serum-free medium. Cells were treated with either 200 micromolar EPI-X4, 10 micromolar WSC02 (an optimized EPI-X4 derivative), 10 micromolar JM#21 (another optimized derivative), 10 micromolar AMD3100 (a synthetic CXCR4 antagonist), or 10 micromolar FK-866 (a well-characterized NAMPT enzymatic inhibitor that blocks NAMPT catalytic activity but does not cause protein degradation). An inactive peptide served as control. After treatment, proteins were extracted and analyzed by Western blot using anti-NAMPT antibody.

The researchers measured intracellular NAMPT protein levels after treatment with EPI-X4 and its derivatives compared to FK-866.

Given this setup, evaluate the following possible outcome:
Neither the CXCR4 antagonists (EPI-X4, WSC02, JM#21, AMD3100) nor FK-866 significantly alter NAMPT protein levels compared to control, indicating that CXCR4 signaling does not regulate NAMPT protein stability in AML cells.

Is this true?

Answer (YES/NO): NO